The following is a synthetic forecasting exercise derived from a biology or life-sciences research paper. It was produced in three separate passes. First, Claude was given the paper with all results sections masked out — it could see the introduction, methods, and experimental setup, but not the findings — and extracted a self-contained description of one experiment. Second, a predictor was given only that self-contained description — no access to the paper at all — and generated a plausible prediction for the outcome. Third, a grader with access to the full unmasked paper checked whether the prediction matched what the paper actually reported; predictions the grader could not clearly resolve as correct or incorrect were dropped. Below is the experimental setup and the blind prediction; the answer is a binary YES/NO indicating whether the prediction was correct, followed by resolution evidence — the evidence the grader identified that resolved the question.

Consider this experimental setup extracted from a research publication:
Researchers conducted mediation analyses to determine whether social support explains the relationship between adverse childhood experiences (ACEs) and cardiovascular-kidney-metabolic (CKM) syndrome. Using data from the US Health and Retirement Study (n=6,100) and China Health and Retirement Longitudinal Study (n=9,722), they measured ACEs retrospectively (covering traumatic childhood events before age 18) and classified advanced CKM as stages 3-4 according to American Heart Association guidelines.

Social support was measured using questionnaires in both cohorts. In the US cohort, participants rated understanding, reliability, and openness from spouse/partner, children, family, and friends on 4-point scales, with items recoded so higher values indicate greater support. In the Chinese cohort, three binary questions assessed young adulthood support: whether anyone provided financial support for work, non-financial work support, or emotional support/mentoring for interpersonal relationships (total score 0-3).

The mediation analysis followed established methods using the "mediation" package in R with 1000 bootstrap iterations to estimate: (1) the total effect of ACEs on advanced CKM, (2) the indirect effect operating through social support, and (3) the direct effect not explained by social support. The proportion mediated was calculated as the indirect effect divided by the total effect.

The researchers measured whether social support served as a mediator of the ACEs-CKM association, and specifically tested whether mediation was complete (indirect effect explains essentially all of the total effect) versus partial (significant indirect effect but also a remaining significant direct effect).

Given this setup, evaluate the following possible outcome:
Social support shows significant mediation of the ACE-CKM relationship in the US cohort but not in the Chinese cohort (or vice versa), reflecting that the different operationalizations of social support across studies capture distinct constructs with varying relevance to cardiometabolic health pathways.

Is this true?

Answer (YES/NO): NO